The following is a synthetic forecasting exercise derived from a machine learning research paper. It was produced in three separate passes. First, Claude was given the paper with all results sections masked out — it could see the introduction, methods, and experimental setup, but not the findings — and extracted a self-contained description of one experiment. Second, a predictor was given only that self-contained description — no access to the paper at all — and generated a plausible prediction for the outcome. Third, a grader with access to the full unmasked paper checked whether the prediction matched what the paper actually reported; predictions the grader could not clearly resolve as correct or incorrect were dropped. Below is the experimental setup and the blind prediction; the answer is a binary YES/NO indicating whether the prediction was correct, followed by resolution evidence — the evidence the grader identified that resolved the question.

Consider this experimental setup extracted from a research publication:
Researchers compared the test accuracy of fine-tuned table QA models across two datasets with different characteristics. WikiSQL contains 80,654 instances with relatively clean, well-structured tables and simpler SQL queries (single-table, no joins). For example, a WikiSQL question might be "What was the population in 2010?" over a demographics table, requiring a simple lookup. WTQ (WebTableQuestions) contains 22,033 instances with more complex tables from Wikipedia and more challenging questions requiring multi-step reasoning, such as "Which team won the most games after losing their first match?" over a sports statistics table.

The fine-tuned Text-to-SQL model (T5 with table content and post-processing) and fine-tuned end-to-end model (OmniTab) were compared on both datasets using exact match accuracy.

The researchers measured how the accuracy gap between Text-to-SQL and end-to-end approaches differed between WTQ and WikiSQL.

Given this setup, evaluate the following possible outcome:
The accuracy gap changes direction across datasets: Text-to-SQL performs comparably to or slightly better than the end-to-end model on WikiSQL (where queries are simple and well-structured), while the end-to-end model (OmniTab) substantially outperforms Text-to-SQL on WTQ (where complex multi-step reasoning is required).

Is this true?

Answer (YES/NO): NO